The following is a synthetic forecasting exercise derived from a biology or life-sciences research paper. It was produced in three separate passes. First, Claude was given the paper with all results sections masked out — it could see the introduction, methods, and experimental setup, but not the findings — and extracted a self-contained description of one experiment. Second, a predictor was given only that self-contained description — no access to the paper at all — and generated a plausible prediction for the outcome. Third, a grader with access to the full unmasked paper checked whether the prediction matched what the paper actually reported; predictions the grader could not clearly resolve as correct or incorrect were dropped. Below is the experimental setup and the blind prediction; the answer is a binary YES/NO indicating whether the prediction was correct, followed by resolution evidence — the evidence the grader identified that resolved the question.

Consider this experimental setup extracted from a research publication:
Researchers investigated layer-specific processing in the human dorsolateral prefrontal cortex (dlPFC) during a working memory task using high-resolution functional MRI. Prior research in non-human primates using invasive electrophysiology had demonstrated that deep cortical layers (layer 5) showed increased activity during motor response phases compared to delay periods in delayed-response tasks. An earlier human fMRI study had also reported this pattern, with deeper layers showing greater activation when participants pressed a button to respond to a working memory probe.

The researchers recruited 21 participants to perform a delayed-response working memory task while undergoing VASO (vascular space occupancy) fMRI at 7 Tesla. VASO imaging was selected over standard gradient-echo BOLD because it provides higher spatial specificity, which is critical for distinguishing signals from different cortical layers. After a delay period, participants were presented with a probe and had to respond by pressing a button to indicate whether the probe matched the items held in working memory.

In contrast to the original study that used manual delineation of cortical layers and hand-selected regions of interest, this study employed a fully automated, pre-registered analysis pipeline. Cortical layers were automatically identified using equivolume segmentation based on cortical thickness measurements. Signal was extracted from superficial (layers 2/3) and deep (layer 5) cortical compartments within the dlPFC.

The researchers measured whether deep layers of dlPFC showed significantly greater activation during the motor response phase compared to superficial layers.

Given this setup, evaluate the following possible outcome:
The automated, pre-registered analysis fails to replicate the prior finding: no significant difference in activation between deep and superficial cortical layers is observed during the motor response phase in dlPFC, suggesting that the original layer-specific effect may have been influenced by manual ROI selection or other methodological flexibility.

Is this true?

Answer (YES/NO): YES